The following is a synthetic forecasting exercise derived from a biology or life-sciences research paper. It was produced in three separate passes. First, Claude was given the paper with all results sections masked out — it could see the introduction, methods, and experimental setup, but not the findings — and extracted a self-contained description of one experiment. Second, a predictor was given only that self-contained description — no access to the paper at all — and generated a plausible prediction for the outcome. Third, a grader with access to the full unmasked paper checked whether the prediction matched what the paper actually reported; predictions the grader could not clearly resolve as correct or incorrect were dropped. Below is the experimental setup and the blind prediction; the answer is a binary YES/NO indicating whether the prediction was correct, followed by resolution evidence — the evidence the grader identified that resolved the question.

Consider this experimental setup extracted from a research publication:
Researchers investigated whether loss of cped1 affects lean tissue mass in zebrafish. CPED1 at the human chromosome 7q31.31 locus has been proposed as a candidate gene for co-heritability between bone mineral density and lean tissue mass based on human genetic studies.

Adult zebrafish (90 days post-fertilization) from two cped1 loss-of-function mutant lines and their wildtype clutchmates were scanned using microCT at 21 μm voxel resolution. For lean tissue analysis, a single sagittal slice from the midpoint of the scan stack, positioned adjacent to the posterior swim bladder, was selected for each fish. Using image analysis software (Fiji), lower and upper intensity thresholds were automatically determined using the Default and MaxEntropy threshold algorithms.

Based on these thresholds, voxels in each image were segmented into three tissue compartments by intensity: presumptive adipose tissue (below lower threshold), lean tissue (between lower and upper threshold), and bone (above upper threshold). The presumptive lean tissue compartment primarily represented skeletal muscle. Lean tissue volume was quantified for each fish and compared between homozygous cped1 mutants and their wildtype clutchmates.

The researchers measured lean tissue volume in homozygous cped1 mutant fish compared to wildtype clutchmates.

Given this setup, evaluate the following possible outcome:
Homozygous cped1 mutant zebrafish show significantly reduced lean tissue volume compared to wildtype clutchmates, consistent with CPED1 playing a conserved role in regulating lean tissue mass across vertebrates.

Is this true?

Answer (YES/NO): NO